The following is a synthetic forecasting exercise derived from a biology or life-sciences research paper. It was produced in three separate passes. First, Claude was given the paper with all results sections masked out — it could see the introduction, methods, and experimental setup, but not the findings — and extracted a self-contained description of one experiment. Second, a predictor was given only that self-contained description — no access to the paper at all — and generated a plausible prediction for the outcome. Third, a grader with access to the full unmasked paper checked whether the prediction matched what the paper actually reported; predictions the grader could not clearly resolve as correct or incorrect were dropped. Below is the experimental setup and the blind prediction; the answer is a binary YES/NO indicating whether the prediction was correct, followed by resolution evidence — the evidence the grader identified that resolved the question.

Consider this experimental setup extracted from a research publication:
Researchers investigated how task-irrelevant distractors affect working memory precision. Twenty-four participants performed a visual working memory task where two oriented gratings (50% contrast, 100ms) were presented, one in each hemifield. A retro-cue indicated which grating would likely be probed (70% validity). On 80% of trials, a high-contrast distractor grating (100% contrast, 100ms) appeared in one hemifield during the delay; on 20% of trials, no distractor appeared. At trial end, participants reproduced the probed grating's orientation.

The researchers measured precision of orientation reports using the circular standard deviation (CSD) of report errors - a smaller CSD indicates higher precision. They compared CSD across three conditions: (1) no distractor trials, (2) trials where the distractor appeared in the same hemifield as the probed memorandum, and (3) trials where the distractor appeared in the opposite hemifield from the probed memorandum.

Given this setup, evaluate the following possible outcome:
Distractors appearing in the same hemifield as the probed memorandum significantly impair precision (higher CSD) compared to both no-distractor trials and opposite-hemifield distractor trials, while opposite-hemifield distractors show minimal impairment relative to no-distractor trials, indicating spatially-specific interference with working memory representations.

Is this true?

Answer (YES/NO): YES